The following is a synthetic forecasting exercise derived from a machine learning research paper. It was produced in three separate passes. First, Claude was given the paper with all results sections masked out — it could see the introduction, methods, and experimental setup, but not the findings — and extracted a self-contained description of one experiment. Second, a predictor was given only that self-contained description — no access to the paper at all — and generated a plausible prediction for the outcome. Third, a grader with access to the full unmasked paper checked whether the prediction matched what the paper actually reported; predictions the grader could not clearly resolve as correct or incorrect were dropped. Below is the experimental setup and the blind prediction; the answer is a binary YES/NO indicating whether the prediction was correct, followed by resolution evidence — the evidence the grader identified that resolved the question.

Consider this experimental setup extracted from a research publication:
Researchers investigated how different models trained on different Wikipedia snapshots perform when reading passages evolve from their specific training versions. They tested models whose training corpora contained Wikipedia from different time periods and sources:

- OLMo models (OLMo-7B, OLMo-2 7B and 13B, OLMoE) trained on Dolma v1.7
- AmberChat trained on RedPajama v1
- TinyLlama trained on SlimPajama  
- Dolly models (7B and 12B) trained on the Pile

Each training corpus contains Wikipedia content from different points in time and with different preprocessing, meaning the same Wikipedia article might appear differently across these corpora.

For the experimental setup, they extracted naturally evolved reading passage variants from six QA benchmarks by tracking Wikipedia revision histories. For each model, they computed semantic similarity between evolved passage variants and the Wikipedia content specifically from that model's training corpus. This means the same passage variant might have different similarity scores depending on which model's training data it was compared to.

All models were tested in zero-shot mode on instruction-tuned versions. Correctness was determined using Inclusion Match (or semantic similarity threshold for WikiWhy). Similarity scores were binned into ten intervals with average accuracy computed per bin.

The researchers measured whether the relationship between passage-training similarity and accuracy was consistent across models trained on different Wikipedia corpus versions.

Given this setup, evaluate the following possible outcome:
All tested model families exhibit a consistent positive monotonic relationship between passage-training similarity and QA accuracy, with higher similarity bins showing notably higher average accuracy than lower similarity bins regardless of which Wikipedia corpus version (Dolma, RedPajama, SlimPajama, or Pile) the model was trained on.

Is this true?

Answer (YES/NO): YES